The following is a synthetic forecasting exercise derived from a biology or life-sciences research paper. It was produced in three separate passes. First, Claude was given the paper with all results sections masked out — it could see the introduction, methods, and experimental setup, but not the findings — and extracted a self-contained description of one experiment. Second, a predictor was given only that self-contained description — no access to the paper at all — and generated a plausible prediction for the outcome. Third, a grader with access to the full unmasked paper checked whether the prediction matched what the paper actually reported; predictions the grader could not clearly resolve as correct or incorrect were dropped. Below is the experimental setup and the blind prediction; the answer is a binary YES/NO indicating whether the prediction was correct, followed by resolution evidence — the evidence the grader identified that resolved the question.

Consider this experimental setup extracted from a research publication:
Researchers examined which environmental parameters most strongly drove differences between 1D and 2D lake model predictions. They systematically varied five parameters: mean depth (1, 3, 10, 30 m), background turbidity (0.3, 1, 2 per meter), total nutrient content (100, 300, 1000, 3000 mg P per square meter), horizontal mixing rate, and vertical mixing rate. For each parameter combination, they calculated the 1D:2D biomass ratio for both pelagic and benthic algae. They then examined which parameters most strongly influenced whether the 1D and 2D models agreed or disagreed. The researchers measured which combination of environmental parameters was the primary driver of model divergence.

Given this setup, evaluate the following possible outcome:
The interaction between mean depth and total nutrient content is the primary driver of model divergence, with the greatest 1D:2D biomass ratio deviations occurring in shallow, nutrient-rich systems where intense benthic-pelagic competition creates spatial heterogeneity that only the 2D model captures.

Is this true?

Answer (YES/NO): NO